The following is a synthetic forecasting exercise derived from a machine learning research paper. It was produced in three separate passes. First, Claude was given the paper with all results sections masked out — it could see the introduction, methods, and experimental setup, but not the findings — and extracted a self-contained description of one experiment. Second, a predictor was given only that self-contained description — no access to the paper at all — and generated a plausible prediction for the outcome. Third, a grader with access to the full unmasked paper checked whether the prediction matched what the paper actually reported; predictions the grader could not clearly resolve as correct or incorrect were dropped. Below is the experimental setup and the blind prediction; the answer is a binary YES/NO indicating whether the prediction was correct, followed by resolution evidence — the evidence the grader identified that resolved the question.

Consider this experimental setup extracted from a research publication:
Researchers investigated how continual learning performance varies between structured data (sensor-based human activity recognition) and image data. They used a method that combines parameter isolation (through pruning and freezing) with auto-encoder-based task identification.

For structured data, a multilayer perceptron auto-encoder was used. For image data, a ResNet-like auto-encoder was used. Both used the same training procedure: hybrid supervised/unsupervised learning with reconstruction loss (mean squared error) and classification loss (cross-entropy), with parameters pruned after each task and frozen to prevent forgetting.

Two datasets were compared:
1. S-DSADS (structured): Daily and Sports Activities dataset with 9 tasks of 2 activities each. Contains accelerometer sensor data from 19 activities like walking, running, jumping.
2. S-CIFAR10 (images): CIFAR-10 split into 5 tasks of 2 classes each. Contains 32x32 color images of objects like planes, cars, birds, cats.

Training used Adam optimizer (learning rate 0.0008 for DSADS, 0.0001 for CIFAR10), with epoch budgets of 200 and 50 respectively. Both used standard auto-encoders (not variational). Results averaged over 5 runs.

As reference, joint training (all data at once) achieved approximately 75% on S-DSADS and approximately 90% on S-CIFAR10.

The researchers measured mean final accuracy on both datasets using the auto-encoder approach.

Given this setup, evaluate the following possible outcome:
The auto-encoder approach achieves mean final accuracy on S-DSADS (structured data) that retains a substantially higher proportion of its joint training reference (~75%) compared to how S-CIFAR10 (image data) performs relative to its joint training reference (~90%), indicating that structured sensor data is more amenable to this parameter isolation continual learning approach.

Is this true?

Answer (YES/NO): YES